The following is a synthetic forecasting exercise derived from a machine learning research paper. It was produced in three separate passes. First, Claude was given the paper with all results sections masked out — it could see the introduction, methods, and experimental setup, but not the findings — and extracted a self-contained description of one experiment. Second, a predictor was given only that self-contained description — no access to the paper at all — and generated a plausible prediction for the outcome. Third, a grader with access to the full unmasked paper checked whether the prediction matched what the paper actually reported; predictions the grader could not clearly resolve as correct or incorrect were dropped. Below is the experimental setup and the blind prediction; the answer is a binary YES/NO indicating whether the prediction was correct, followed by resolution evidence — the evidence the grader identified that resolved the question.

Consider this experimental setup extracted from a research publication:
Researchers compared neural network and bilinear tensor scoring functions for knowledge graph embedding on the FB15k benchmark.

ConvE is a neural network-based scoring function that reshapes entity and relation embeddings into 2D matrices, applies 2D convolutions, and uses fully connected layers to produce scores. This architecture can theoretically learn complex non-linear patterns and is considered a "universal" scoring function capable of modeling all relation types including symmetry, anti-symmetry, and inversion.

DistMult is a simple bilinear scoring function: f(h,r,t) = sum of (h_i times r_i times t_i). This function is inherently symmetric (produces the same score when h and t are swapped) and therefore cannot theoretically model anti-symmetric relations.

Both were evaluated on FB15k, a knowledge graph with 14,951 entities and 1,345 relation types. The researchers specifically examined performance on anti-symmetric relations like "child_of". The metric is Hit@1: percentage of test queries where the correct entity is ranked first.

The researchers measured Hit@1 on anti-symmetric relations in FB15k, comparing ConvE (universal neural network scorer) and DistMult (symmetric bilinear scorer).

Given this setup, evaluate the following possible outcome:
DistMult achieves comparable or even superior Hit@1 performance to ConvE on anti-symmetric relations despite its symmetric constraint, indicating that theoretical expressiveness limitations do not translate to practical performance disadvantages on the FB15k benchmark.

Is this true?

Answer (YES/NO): YES